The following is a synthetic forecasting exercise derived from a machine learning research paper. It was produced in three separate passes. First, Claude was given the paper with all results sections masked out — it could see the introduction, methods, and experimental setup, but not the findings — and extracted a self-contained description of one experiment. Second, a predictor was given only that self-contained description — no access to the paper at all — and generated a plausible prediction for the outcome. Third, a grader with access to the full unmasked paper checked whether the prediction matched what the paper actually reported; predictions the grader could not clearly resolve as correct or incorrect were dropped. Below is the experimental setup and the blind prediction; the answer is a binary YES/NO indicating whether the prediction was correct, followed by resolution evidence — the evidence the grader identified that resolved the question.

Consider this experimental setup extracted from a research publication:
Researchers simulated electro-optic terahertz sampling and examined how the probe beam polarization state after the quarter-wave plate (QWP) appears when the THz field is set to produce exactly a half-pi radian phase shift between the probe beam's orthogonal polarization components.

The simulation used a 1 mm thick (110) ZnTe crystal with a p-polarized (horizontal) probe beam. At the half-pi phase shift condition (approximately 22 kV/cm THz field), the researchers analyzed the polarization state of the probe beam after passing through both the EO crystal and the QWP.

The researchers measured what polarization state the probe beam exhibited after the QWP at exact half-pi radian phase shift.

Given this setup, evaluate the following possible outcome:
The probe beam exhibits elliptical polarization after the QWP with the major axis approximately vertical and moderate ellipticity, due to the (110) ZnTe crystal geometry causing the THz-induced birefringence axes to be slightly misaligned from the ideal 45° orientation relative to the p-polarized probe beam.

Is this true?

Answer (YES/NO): NO